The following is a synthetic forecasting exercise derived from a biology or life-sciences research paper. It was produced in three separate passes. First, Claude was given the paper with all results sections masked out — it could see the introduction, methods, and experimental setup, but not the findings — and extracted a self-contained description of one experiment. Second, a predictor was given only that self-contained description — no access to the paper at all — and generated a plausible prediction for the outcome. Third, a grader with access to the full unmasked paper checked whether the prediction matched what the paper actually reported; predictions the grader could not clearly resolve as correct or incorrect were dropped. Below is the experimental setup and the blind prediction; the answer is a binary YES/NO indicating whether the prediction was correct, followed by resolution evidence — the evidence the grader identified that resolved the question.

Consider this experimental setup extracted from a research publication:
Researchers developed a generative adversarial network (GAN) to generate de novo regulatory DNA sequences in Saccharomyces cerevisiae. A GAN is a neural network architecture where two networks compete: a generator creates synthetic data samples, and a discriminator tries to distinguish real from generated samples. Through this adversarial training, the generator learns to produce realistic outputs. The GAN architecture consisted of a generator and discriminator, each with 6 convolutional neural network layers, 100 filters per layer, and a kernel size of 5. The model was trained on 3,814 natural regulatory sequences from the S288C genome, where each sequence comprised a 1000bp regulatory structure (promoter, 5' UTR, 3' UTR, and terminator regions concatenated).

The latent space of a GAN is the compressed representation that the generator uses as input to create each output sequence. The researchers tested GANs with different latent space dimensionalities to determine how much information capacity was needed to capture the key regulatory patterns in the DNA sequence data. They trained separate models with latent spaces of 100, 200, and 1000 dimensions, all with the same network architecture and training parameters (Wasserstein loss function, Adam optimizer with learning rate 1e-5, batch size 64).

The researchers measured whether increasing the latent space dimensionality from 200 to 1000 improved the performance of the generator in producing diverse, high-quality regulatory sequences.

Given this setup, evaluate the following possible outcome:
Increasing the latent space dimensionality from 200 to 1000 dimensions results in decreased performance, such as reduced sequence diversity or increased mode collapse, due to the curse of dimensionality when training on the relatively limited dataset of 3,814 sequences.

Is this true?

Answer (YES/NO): NO